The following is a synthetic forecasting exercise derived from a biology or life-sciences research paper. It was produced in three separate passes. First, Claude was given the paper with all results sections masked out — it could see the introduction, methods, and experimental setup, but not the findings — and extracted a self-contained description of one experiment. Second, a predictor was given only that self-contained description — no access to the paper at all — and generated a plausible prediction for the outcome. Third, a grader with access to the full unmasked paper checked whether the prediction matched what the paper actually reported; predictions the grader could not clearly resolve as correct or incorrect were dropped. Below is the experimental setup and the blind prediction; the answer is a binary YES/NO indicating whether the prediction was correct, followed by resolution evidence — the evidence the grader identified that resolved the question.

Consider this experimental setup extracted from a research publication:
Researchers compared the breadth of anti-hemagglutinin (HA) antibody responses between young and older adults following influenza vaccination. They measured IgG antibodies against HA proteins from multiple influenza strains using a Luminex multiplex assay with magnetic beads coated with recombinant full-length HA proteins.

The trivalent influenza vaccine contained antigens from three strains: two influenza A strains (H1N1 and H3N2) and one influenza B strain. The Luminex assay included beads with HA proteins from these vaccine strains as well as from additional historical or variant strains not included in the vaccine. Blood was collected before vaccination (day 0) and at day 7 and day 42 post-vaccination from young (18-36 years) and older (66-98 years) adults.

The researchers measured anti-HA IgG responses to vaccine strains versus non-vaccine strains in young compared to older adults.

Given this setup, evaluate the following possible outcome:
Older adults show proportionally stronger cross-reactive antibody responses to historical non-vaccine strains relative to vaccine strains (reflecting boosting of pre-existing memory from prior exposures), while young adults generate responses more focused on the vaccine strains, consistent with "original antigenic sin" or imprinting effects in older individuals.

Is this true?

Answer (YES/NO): NO